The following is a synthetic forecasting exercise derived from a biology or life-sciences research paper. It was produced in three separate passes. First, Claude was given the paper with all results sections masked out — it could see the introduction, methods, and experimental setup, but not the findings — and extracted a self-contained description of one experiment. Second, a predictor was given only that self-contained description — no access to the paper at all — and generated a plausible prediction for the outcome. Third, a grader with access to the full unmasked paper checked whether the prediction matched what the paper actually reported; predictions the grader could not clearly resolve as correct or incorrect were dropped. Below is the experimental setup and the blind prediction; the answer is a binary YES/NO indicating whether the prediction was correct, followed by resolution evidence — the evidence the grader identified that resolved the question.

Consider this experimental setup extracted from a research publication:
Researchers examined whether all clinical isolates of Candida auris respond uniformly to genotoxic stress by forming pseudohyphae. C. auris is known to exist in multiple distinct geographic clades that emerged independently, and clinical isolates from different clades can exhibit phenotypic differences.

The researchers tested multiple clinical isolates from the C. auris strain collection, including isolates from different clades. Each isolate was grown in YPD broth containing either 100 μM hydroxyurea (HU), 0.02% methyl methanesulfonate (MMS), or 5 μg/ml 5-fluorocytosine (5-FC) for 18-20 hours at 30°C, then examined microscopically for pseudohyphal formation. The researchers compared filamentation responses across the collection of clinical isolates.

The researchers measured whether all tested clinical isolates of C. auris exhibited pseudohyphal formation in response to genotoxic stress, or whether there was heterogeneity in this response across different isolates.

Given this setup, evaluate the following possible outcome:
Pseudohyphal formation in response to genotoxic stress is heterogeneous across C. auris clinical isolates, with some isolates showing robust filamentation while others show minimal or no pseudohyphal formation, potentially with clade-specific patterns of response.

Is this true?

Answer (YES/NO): YES